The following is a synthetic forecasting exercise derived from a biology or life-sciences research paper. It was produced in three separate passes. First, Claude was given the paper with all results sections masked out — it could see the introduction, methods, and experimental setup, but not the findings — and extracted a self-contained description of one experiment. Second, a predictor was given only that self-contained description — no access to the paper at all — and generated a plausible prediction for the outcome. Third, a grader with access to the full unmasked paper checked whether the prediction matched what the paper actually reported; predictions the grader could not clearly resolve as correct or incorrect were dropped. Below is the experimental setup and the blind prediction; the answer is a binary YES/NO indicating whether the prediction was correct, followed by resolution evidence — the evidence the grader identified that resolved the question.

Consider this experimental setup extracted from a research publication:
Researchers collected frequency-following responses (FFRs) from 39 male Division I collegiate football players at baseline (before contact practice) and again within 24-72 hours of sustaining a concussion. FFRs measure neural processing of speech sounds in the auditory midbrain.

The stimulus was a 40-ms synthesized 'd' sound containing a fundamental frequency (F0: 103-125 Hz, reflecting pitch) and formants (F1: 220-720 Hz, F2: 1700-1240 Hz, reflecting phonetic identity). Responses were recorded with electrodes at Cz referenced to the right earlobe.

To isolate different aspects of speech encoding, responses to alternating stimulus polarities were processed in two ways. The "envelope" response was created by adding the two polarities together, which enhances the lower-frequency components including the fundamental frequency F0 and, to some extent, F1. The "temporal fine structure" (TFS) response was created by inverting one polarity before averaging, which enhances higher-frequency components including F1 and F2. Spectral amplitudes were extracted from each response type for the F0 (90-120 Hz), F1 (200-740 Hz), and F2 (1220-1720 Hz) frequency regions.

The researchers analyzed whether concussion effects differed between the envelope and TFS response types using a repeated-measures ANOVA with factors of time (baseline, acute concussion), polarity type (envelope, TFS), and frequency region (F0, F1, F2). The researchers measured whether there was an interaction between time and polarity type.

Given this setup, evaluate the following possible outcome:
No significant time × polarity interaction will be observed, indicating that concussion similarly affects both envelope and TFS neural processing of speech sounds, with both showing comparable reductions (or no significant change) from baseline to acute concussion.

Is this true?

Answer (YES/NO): YES